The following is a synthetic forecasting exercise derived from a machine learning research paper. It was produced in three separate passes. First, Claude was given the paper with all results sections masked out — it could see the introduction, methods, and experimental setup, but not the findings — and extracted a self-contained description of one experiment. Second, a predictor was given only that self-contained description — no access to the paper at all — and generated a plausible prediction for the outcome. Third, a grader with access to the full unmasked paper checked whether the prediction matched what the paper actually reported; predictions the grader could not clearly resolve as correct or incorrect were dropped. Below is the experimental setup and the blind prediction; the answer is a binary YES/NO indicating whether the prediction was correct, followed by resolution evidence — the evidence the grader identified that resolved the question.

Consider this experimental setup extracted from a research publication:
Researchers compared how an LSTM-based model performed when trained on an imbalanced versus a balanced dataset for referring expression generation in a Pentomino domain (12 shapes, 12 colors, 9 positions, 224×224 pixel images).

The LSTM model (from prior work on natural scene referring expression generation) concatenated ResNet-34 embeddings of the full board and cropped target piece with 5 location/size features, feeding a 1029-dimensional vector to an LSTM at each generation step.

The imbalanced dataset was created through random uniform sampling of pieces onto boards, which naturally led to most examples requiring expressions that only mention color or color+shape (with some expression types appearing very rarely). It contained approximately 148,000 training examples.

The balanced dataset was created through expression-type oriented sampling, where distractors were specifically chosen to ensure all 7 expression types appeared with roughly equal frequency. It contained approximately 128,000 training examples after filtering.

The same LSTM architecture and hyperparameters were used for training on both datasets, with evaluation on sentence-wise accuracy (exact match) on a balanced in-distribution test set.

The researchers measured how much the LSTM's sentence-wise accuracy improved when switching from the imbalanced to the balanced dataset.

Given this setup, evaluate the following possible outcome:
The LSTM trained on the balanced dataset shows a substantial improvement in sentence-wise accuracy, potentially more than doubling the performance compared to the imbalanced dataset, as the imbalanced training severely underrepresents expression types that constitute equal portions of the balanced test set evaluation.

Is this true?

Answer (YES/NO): NO